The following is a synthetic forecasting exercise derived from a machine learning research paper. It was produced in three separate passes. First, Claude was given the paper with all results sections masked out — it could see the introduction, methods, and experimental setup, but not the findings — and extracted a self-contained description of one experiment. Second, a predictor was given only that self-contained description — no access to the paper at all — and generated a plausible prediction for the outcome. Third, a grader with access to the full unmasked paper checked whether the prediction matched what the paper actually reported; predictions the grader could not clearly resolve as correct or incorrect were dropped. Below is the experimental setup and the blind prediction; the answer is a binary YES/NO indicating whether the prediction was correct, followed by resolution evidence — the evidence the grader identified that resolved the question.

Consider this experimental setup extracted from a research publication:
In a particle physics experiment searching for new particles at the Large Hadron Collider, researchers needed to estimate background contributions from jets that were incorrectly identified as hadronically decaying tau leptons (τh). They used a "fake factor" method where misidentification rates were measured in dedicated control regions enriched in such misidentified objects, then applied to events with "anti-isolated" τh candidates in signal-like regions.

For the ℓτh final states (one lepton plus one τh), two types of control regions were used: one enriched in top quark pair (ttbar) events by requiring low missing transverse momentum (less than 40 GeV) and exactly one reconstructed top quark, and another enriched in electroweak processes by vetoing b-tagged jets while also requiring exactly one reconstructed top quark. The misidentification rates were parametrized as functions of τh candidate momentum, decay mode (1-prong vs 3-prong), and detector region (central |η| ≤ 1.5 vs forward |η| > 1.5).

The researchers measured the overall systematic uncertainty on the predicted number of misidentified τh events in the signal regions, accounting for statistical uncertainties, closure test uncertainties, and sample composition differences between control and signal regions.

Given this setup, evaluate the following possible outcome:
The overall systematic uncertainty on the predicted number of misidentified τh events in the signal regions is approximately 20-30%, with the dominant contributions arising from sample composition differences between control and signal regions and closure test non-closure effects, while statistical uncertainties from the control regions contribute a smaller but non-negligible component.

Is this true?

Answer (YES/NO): NO